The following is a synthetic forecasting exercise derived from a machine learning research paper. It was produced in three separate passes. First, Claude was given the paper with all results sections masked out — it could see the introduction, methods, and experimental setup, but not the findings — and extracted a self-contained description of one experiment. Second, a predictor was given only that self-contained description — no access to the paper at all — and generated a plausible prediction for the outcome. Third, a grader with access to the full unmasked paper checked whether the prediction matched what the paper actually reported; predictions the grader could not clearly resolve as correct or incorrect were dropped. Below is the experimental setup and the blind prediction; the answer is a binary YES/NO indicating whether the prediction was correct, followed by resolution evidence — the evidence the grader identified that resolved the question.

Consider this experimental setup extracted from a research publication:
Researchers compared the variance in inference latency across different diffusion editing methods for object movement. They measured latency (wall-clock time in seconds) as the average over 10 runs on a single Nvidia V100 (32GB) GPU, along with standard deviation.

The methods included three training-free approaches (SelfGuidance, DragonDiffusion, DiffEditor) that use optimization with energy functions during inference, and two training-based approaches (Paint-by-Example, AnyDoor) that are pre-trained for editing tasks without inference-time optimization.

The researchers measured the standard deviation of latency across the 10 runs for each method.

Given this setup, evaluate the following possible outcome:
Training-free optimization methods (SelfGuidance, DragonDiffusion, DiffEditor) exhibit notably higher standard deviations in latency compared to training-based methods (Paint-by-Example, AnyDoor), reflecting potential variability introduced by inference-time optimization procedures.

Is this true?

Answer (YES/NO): NO